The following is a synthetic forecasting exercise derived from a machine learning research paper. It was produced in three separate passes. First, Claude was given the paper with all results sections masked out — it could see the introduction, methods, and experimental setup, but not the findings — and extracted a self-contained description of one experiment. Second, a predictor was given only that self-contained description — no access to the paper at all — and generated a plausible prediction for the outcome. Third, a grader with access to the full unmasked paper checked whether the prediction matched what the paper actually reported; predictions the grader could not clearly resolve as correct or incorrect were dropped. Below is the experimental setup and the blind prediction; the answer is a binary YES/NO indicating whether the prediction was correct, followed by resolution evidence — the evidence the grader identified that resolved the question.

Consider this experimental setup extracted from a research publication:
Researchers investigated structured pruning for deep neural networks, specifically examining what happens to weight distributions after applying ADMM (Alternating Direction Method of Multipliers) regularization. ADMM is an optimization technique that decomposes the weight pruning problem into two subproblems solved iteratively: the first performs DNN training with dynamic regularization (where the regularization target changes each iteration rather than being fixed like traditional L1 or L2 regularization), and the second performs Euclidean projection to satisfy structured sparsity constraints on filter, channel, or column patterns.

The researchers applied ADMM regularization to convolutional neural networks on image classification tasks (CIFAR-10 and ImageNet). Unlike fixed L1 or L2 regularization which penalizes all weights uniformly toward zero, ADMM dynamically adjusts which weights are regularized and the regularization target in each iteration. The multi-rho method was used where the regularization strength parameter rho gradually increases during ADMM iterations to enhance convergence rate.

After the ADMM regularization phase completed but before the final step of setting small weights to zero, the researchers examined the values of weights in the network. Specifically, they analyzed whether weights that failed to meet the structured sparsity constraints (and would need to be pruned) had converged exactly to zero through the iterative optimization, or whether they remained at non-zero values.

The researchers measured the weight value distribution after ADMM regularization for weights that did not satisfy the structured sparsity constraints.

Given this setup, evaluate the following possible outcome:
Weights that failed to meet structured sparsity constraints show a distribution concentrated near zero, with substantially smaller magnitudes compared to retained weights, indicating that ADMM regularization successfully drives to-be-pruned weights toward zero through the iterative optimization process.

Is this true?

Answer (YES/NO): YES